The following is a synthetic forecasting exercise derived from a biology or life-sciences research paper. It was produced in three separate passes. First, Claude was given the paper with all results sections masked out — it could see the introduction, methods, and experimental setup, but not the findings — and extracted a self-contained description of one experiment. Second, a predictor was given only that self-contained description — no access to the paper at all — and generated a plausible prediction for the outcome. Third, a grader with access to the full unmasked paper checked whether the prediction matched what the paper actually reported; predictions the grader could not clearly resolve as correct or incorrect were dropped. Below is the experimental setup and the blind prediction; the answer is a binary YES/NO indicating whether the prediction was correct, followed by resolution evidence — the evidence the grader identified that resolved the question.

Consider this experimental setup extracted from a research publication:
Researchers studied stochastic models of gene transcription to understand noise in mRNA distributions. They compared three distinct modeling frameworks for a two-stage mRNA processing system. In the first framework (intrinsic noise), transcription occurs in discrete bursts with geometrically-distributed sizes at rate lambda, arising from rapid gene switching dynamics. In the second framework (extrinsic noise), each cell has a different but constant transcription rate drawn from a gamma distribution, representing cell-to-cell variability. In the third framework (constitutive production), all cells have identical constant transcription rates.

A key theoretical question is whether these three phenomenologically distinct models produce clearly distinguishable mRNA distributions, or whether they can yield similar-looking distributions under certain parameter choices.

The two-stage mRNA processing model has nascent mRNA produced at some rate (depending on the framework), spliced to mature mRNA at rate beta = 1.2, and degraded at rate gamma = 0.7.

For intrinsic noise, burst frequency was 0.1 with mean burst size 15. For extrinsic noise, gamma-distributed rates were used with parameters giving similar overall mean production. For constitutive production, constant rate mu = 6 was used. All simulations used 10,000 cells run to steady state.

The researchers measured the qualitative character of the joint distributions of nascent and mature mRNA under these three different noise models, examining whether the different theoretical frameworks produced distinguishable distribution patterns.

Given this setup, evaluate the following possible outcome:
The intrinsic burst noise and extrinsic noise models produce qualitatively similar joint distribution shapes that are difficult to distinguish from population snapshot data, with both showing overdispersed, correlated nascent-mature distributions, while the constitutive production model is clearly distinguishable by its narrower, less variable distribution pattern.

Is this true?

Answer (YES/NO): NO